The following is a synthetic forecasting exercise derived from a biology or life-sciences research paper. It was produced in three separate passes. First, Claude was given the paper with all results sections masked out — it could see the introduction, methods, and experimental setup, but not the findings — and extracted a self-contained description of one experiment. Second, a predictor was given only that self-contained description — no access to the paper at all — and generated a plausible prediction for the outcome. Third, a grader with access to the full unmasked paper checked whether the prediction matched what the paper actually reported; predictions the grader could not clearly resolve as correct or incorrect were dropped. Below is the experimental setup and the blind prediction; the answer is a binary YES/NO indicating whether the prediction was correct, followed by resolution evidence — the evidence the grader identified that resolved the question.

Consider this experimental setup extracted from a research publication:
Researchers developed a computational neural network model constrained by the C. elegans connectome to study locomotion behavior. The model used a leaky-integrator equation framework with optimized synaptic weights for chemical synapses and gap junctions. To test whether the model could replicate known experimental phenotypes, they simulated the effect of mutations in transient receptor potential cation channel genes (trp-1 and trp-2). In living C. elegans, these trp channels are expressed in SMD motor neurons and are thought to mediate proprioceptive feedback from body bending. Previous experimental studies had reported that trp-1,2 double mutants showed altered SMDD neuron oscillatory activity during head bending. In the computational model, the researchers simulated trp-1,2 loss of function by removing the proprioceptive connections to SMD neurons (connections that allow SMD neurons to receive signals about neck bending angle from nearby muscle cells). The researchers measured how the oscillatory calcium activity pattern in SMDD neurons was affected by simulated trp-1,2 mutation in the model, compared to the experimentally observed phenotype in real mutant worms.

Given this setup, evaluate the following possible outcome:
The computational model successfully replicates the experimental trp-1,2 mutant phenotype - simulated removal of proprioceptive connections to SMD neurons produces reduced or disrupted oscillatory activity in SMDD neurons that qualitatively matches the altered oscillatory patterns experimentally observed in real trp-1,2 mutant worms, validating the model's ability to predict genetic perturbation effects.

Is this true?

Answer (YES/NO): NO